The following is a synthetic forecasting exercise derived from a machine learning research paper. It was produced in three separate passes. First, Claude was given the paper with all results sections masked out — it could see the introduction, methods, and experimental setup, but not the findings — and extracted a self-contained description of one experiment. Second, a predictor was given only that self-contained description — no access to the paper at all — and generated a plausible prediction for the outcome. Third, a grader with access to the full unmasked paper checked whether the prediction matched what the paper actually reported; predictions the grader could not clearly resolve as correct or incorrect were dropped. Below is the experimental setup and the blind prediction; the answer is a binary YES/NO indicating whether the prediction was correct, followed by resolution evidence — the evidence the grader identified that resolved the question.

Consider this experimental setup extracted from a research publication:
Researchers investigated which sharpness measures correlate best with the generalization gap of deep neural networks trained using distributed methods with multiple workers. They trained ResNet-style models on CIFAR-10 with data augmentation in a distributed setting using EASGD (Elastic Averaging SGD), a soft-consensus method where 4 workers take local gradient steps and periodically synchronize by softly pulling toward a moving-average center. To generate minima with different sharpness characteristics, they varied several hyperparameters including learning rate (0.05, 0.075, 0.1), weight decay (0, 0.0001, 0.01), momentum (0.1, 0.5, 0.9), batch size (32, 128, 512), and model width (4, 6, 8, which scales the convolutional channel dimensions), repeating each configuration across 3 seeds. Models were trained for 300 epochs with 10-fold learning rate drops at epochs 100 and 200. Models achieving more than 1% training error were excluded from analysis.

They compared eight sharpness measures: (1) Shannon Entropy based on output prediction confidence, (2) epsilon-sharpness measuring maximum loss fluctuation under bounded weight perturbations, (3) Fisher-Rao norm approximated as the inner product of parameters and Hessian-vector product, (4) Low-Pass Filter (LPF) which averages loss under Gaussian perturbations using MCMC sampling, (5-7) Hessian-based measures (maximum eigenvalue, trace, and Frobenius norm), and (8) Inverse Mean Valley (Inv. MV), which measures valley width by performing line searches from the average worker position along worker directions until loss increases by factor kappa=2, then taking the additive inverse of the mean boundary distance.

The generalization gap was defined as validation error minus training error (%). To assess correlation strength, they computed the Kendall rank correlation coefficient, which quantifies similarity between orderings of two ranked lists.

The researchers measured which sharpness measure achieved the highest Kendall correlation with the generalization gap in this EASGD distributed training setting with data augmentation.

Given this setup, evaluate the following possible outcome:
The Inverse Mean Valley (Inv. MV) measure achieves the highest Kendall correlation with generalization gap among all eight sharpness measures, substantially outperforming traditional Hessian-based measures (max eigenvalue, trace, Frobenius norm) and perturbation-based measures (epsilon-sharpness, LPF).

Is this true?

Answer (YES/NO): NO